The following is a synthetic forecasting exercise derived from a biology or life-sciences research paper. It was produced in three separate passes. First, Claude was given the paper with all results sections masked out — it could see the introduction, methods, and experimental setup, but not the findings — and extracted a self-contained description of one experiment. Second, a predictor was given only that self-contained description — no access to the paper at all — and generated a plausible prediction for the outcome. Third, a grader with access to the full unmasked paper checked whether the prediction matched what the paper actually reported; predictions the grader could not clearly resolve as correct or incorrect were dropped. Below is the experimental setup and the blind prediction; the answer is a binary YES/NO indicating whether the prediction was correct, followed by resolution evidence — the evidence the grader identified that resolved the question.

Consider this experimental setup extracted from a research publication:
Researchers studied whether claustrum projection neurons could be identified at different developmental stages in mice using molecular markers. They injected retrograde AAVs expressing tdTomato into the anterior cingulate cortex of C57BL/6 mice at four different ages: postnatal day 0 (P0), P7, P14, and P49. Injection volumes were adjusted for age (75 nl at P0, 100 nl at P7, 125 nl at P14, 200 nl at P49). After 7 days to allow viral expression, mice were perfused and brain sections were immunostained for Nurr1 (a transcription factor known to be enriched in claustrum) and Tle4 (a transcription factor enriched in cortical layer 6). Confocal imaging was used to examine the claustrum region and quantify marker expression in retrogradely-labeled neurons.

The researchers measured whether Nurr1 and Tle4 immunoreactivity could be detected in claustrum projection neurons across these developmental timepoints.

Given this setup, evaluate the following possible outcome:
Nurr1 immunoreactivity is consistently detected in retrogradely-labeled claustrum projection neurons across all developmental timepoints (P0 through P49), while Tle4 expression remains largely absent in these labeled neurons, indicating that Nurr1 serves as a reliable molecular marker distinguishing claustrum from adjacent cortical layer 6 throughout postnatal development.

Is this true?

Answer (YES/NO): YES